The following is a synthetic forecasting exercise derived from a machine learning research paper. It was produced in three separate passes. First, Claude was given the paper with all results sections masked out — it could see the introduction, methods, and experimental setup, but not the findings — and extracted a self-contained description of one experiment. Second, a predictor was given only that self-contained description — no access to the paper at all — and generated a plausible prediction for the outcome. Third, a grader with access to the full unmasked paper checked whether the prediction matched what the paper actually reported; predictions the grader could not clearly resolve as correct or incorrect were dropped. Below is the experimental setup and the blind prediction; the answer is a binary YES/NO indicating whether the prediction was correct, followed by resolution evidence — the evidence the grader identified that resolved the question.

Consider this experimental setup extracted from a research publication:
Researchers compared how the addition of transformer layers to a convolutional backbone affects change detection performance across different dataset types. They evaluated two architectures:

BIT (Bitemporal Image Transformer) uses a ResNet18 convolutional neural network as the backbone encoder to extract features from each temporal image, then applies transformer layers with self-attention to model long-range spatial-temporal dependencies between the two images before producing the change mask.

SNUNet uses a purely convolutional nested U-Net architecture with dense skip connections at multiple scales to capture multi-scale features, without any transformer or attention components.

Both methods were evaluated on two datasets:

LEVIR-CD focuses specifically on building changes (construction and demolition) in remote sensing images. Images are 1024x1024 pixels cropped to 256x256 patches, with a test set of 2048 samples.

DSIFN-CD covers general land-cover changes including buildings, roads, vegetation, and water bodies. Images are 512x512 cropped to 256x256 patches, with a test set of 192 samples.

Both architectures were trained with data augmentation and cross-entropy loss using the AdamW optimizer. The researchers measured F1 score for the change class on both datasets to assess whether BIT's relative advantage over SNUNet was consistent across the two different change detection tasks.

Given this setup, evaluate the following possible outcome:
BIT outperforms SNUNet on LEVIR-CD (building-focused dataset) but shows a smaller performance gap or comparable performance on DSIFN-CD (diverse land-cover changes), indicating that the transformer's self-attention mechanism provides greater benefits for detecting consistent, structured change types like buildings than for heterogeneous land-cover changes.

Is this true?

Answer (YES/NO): NO